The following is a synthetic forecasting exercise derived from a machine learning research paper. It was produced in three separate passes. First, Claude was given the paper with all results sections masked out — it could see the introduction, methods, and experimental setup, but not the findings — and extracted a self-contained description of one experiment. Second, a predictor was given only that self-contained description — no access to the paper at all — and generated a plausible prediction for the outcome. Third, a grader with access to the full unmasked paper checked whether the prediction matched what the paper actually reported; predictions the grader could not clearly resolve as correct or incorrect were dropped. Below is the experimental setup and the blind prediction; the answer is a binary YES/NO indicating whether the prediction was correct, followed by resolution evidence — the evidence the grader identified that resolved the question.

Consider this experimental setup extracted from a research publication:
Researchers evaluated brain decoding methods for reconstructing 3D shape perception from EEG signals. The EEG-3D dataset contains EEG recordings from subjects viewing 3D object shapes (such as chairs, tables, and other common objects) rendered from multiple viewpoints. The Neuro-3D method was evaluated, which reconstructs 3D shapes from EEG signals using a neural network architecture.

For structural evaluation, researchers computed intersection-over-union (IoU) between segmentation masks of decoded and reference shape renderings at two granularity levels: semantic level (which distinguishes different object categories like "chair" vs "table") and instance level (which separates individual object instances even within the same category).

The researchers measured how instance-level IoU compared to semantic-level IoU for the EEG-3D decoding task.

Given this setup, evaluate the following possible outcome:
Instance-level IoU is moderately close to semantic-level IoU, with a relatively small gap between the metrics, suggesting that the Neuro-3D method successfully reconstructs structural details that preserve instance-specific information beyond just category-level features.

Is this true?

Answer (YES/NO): NO